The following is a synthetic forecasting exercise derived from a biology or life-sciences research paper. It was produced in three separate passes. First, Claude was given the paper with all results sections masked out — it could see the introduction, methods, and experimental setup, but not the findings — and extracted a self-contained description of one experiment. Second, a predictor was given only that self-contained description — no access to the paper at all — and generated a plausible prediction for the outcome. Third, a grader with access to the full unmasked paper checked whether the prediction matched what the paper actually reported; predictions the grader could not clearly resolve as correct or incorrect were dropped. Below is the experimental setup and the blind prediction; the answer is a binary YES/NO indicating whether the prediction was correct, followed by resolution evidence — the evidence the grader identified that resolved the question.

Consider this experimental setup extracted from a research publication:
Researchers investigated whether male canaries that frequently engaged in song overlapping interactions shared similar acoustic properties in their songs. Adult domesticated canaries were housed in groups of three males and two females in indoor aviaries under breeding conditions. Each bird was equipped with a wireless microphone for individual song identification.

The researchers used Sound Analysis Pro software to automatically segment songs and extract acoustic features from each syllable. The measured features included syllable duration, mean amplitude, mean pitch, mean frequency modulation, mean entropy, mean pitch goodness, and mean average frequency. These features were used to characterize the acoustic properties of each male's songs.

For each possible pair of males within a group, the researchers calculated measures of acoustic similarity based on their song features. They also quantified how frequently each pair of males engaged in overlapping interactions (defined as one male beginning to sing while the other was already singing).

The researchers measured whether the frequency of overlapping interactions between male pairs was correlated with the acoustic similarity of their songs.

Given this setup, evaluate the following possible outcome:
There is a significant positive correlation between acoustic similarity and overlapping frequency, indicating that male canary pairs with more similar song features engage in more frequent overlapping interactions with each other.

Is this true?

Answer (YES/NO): YES